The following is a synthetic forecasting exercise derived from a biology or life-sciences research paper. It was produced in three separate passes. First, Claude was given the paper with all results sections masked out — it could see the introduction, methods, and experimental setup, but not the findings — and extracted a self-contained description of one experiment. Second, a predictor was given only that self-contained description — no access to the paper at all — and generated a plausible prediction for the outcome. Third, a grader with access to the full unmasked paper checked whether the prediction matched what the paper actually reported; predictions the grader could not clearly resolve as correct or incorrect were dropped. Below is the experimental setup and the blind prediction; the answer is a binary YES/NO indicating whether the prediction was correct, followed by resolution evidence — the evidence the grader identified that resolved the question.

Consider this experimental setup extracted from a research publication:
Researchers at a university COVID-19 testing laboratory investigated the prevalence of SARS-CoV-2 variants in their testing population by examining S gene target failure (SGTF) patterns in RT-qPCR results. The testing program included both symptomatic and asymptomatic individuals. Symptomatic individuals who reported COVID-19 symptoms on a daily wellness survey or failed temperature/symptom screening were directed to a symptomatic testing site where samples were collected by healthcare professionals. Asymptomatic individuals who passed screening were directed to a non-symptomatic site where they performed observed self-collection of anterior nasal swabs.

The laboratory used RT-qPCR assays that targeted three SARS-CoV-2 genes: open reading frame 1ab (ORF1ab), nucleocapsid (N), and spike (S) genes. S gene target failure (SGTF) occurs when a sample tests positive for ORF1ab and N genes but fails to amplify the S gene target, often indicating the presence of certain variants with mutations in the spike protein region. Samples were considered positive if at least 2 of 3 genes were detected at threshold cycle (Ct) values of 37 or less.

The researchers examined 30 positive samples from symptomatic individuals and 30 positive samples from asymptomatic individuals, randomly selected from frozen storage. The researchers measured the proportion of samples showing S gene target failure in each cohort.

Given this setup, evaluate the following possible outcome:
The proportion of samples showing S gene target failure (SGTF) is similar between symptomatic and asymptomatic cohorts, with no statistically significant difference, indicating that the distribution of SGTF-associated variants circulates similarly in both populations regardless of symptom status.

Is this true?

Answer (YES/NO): NO